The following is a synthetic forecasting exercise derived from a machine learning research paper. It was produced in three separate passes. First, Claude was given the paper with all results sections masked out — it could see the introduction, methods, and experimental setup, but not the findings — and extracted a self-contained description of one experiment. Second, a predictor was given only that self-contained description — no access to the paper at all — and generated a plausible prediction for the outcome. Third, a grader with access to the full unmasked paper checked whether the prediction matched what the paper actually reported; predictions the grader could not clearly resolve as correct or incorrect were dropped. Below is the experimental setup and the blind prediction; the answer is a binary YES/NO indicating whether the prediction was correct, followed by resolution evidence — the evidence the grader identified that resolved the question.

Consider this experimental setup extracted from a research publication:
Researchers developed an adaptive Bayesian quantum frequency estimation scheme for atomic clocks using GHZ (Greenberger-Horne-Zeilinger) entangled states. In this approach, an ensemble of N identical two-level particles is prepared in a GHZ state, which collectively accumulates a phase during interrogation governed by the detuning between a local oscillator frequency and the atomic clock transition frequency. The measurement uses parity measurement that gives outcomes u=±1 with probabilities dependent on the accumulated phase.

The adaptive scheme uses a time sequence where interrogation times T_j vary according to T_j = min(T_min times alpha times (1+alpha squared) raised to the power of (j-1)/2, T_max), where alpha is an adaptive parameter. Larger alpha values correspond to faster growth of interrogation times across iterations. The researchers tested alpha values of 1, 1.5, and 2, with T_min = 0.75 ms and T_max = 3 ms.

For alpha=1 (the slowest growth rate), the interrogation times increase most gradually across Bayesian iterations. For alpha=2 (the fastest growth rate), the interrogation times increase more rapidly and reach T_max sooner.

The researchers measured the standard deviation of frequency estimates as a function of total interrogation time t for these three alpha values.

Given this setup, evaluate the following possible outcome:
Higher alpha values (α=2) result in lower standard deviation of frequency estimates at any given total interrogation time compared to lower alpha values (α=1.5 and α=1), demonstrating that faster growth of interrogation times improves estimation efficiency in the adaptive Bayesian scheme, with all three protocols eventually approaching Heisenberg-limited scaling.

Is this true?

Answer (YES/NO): NO